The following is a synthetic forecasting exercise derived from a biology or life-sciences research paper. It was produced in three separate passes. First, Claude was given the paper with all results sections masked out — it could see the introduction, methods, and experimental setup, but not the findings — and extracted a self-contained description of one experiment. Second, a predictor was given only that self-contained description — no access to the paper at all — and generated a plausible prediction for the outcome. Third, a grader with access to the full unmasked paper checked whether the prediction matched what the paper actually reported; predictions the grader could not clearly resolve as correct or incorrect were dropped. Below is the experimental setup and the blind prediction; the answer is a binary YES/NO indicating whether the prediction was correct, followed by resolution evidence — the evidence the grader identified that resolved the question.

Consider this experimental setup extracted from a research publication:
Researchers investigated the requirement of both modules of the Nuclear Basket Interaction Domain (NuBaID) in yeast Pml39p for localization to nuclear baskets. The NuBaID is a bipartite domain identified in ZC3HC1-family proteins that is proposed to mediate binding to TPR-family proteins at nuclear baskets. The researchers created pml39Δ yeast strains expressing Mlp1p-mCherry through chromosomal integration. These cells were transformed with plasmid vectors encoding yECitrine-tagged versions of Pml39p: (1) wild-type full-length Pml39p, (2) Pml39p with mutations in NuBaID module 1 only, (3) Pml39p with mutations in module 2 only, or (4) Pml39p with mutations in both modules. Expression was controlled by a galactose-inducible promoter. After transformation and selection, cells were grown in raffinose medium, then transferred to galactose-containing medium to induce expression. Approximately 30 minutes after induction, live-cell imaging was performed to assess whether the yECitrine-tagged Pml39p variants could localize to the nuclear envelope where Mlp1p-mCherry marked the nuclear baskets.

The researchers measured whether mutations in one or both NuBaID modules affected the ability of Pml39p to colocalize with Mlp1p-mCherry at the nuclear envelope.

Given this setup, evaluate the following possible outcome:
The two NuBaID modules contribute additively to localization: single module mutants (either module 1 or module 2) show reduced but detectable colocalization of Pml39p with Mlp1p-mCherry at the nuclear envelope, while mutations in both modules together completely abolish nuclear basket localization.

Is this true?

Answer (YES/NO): NO